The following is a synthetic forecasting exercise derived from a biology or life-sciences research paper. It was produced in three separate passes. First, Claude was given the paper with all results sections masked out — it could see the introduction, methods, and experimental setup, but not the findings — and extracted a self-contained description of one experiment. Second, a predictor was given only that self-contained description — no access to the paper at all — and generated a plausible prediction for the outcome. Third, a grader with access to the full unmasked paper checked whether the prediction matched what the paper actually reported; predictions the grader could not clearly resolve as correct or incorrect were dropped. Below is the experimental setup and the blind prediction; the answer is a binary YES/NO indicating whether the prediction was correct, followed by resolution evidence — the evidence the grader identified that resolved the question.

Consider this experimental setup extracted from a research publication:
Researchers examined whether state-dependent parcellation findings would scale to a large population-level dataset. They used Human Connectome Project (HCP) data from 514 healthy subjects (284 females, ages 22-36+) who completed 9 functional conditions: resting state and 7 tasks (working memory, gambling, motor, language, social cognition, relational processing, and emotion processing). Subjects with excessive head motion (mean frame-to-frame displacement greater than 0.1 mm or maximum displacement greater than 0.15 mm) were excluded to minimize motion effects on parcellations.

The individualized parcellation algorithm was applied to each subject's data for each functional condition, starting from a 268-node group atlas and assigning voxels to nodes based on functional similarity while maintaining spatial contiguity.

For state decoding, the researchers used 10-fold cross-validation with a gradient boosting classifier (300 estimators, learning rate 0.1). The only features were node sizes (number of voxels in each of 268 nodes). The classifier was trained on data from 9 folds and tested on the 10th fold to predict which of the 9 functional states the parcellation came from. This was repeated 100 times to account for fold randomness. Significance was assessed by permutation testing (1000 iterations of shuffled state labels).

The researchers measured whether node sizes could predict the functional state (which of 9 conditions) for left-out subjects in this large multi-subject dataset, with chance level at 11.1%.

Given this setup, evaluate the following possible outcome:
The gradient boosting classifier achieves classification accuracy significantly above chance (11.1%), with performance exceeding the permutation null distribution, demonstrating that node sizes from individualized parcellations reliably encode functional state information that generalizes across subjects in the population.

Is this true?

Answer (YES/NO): YES